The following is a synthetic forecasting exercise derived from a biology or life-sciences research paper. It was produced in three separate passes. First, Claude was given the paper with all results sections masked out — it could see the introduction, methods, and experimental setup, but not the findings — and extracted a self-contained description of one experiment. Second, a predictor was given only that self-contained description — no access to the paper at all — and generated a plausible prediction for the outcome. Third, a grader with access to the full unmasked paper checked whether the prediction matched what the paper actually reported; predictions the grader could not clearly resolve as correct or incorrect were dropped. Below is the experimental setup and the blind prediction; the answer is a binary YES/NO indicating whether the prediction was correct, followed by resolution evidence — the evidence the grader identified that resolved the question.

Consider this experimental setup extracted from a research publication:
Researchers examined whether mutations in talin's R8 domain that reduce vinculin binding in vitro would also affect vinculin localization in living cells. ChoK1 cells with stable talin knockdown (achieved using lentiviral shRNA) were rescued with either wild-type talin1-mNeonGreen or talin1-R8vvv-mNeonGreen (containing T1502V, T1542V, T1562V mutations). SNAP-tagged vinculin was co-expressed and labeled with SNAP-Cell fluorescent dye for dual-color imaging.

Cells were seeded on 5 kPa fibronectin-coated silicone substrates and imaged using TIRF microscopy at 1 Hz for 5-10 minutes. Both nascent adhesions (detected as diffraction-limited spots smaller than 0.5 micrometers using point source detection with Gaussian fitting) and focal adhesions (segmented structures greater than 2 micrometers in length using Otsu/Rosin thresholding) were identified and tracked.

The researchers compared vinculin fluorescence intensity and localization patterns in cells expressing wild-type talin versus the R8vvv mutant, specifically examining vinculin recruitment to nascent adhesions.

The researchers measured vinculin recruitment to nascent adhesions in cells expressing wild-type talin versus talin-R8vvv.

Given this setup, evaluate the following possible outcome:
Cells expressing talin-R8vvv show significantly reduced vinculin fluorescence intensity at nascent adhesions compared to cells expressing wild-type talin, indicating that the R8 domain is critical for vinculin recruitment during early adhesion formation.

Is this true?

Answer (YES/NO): YES